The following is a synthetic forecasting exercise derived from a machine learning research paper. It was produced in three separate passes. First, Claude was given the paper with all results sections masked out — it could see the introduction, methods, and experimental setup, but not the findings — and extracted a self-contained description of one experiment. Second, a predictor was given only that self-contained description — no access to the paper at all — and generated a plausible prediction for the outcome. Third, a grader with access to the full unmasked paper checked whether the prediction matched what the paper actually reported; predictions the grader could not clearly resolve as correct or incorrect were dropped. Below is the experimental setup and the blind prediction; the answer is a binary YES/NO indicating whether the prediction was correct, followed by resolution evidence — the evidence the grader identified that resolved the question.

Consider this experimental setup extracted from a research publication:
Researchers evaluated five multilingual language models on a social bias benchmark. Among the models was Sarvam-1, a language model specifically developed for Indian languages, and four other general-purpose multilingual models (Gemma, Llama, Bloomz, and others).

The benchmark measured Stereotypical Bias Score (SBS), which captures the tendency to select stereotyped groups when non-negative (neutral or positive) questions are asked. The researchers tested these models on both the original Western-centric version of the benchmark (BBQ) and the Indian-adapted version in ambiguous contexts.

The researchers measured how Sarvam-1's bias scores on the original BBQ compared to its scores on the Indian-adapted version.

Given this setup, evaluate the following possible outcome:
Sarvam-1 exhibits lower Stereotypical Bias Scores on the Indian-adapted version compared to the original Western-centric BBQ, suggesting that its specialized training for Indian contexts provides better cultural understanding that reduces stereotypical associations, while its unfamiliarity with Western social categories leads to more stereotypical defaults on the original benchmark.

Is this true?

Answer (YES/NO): NO